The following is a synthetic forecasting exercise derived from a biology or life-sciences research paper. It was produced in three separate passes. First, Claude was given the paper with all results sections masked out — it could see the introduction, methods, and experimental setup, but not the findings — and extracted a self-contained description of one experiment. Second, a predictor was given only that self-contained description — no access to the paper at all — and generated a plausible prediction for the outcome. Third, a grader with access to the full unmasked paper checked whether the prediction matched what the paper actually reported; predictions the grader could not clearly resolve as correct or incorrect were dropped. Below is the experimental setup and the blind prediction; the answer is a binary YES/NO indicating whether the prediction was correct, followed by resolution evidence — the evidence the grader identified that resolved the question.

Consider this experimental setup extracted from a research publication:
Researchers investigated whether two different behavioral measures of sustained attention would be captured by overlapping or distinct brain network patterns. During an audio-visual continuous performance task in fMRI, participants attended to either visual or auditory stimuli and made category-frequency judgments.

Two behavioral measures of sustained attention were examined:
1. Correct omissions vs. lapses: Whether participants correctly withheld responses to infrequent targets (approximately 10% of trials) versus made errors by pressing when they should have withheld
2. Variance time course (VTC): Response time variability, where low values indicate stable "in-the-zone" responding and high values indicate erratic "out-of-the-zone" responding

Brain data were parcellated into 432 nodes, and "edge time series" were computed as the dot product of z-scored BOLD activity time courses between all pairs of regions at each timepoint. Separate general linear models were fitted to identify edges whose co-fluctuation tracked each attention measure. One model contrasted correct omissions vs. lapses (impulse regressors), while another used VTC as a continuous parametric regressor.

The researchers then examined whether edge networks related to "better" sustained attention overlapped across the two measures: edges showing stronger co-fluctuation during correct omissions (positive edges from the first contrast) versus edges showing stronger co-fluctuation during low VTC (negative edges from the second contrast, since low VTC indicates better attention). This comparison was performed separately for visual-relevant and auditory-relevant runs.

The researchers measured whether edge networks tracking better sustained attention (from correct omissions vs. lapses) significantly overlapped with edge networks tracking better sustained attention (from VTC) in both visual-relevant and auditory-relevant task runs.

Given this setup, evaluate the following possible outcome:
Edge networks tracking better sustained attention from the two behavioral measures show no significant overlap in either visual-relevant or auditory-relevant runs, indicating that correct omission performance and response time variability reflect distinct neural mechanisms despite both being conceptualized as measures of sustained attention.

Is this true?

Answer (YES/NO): NO